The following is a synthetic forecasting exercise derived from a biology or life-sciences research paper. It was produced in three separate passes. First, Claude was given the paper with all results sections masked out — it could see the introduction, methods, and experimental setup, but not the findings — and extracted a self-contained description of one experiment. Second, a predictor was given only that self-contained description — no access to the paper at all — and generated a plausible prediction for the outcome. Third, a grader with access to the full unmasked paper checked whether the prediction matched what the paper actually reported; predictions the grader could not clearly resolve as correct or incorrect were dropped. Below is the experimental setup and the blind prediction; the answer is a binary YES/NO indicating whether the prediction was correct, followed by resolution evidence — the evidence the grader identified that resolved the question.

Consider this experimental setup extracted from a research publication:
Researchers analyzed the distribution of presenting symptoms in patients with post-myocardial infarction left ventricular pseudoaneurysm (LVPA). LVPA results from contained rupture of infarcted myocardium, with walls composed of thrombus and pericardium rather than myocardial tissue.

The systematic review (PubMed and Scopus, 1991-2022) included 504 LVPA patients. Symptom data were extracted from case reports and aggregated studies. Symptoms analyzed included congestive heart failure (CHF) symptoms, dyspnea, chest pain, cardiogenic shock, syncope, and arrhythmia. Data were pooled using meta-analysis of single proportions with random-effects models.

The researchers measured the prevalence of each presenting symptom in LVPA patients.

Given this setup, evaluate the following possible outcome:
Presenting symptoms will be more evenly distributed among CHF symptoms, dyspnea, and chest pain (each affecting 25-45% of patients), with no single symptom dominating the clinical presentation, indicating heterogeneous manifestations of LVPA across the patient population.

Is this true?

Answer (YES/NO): NO